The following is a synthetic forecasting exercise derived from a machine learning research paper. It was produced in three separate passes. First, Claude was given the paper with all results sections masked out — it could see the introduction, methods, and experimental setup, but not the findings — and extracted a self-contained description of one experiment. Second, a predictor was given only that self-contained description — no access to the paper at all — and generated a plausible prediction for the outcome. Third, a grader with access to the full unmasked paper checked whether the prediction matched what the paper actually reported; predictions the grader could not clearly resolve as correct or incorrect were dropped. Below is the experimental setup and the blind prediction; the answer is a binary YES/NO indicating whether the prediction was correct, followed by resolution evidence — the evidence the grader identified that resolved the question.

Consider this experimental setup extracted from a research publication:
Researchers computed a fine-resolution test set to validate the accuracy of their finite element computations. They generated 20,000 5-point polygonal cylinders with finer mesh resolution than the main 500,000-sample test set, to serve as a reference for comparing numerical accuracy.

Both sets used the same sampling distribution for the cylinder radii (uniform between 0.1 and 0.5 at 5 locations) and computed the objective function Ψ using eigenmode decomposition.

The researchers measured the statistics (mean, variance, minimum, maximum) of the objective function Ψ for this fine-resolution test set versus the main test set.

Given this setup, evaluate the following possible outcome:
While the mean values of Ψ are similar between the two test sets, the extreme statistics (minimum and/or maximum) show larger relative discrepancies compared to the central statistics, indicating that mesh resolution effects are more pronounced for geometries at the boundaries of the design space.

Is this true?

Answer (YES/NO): NO